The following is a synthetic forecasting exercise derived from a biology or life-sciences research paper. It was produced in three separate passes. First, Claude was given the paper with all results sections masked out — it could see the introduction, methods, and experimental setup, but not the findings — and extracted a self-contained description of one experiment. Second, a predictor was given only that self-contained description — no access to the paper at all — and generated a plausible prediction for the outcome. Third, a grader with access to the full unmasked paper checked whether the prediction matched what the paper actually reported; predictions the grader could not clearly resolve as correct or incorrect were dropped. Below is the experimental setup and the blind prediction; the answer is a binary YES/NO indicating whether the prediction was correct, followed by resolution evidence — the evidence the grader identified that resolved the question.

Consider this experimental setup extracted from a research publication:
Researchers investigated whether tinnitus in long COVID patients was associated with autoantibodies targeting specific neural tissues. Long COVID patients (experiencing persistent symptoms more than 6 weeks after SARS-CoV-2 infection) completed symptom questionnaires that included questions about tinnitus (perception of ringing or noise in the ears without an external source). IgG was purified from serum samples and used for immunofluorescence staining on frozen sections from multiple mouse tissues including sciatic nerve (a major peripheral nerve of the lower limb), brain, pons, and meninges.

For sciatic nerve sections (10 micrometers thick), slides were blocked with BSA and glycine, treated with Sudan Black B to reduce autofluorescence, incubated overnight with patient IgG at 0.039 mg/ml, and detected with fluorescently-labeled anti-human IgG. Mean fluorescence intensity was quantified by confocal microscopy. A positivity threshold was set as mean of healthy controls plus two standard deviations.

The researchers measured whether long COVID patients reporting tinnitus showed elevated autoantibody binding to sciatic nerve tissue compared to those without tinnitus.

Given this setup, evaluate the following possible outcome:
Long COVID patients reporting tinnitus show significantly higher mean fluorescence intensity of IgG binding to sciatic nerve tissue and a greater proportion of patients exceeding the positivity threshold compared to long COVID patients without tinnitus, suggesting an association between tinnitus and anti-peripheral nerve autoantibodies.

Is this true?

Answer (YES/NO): NO